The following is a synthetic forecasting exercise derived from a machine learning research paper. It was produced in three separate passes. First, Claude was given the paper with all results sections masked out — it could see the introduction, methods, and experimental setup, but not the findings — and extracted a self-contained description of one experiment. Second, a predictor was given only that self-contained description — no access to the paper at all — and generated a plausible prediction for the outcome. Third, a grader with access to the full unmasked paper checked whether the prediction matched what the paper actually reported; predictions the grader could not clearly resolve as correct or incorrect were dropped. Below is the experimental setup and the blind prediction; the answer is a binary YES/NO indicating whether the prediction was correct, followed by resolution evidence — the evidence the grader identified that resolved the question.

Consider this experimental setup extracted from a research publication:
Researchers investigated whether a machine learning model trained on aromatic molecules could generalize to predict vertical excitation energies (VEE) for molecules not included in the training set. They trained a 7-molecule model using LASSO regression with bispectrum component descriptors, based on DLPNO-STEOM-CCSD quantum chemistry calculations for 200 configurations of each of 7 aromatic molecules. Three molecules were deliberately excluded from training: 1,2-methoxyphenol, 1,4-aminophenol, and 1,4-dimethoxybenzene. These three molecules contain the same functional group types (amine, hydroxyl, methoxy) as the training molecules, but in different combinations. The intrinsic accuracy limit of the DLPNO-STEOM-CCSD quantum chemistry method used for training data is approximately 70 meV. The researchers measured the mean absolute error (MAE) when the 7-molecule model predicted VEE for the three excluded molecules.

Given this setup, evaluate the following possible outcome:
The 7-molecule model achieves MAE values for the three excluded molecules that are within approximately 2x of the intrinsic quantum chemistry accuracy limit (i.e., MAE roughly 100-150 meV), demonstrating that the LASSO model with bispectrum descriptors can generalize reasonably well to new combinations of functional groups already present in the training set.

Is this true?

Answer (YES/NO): NO